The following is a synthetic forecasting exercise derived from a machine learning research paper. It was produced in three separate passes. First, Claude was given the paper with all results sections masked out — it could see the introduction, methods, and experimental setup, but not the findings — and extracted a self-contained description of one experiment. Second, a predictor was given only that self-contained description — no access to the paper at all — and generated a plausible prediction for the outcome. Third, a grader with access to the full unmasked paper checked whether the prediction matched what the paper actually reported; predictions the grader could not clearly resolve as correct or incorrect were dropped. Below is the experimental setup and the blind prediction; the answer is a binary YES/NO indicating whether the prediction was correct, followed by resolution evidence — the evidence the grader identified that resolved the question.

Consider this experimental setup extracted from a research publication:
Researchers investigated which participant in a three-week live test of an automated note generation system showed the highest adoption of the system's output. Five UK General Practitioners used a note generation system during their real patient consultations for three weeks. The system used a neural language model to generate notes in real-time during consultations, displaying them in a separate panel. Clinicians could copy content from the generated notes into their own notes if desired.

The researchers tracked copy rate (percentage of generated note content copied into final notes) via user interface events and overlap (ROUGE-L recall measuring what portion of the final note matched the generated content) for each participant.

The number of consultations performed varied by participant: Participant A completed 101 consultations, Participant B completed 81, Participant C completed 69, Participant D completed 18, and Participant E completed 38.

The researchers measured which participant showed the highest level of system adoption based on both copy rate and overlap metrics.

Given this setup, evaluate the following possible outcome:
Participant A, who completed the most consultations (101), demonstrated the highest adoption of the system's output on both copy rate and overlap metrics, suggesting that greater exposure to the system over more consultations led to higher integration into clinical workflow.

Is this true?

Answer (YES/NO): YES